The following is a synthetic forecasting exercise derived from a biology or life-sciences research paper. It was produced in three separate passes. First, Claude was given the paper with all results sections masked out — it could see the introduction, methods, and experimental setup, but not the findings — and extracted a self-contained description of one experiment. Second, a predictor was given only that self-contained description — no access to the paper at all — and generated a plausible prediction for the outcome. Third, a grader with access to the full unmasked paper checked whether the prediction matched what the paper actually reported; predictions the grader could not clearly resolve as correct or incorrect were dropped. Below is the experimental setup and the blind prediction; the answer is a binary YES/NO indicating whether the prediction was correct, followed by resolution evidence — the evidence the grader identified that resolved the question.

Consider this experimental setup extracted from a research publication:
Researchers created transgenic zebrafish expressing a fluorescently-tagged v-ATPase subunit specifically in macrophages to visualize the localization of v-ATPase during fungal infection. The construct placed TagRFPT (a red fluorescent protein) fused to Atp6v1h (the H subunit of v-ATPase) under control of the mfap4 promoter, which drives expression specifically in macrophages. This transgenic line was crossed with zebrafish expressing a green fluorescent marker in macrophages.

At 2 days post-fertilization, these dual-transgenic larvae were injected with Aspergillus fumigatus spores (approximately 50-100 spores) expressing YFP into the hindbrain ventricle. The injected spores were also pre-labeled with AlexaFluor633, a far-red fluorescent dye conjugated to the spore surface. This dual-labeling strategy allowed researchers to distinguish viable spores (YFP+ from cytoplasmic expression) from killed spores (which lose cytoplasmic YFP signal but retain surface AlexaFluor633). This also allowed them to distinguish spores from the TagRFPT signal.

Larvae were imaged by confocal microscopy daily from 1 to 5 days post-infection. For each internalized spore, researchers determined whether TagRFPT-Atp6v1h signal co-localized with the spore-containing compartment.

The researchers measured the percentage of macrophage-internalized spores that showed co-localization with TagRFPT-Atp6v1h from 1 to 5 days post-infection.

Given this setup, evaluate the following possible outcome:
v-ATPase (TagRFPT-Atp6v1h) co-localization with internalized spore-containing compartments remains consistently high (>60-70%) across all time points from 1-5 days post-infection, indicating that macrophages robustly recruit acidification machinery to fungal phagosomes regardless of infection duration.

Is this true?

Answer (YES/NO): NO